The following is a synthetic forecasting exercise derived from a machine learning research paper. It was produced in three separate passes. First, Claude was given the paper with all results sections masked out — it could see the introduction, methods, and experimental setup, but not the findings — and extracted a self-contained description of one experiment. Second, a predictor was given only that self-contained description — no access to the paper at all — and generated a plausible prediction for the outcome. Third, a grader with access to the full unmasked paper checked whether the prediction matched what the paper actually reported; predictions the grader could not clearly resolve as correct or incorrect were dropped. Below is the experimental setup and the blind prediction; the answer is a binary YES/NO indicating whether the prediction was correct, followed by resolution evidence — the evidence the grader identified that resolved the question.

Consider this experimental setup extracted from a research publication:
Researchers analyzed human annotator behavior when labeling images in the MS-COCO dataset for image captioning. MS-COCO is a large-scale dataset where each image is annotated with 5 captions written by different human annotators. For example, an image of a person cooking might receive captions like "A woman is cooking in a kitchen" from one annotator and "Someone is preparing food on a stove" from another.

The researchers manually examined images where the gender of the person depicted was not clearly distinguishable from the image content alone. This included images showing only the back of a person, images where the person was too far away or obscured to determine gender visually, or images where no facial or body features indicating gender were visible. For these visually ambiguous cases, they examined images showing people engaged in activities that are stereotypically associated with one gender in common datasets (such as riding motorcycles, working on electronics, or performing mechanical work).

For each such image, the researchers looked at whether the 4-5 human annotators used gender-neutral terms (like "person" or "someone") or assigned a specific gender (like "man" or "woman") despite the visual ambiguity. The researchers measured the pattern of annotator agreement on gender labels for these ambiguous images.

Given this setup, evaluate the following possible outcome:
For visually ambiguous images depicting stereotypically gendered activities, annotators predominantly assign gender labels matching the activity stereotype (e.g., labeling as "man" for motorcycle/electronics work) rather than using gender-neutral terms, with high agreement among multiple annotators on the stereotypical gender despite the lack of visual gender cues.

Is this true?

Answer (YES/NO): YES